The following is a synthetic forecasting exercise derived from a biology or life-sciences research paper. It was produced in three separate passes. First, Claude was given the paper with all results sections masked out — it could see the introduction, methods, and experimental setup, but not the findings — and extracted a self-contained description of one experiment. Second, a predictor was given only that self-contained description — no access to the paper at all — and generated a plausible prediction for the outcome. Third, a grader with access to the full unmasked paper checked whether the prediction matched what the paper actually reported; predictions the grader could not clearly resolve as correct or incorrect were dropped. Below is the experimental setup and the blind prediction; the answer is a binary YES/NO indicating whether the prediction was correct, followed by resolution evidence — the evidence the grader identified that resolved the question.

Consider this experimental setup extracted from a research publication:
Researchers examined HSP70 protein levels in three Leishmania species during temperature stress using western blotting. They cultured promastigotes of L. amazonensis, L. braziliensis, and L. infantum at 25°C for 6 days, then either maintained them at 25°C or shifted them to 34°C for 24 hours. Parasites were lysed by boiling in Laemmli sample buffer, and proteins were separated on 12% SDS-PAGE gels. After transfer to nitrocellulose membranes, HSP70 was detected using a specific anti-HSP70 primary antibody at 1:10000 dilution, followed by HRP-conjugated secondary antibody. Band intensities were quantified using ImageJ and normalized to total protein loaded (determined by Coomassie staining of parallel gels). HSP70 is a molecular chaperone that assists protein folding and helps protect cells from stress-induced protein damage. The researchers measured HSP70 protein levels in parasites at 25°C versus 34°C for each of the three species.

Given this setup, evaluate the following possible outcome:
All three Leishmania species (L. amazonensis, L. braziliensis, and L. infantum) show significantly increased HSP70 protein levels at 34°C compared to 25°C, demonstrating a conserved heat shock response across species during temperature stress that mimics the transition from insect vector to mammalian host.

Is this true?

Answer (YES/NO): NO